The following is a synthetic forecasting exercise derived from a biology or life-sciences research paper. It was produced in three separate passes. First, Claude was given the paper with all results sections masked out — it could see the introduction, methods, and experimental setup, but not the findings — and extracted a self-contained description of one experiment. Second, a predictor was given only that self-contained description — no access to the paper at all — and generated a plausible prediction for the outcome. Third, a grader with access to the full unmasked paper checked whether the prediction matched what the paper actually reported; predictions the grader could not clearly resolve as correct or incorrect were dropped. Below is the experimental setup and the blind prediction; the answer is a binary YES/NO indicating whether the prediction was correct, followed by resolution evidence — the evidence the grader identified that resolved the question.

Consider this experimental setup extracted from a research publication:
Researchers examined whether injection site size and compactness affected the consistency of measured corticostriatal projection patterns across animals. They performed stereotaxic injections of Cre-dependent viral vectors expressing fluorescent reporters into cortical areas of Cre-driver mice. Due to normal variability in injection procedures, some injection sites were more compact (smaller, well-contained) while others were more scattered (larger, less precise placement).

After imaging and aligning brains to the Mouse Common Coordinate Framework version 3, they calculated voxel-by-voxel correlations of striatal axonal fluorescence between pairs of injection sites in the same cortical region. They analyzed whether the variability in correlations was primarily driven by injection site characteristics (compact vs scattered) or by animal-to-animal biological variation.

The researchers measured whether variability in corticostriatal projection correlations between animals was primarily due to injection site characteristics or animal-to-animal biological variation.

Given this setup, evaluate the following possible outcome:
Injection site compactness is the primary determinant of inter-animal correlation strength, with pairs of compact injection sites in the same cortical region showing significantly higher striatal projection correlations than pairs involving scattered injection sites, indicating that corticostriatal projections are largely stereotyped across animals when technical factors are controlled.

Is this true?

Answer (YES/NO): NO